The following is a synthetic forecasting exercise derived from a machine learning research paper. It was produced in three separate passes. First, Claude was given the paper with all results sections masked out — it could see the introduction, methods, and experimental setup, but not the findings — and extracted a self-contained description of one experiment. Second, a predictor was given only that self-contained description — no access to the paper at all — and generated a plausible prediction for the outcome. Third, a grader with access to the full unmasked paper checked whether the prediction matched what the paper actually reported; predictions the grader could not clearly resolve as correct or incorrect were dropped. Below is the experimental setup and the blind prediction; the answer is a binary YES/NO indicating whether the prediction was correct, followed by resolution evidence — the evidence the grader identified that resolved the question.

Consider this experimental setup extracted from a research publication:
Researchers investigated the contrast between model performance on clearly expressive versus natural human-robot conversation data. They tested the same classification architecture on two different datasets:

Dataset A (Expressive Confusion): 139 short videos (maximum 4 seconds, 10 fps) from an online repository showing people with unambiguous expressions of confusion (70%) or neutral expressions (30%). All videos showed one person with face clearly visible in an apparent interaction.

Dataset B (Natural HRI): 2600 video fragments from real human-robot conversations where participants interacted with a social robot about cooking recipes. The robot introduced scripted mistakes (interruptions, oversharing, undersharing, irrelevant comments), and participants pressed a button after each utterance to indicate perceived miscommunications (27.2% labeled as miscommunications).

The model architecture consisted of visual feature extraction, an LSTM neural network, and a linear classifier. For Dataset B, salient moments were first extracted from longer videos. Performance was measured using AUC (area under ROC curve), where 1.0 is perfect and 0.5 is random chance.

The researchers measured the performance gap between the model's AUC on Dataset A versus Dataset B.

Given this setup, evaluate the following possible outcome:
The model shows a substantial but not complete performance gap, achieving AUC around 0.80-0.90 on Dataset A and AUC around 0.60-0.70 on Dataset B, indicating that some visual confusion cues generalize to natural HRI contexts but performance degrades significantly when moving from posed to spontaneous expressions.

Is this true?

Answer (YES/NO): NO